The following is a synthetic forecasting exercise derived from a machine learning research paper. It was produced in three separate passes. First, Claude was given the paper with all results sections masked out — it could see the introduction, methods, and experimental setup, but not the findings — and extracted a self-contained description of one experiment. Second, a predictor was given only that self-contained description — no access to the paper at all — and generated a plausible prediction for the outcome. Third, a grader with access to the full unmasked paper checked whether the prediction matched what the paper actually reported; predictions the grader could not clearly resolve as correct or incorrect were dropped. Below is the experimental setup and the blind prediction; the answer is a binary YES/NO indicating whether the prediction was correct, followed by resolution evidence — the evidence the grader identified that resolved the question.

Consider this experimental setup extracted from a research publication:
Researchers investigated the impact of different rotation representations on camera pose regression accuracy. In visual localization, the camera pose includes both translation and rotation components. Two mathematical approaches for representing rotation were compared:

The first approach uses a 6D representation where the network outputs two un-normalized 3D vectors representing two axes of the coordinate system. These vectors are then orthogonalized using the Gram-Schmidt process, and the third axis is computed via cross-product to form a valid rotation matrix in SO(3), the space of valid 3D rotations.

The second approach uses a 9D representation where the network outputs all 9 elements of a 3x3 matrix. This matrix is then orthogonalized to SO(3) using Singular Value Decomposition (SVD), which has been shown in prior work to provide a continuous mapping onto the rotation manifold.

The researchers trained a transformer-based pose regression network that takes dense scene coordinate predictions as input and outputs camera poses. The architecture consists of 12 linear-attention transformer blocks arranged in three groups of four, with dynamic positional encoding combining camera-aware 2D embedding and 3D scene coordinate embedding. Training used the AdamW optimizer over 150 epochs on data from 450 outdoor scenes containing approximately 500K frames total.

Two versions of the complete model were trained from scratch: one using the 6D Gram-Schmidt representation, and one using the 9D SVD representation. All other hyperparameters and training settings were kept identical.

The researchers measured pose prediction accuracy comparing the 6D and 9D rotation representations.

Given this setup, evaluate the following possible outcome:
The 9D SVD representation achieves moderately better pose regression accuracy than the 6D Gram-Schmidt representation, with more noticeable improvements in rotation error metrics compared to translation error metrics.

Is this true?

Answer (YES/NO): NO